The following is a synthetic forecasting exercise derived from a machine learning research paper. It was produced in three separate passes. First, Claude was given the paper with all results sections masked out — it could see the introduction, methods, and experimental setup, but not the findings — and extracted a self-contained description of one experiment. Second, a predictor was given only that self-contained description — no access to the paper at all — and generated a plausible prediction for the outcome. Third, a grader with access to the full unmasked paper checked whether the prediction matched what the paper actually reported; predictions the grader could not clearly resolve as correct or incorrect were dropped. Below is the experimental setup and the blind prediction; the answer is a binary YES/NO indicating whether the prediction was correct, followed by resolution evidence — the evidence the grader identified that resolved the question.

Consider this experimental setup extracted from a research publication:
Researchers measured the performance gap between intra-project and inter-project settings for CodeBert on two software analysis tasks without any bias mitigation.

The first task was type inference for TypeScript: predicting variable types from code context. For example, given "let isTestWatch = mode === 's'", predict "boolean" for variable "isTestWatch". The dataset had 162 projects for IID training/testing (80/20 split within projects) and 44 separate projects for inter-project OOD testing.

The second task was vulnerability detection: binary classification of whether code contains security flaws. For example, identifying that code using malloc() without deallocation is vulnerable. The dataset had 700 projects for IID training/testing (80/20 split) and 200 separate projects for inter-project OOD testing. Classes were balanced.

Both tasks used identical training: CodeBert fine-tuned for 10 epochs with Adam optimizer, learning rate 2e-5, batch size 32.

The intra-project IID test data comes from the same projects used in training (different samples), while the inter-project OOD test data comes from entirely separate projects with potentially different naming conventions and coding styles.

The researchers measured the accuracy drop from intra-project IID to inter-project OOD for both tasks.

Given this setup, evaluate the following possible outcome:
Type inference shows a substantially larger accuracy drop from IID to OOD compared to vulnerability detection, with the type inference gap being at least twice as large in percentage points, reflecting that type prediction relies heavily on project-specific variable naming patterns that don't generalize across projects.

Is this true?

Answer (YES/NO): NO